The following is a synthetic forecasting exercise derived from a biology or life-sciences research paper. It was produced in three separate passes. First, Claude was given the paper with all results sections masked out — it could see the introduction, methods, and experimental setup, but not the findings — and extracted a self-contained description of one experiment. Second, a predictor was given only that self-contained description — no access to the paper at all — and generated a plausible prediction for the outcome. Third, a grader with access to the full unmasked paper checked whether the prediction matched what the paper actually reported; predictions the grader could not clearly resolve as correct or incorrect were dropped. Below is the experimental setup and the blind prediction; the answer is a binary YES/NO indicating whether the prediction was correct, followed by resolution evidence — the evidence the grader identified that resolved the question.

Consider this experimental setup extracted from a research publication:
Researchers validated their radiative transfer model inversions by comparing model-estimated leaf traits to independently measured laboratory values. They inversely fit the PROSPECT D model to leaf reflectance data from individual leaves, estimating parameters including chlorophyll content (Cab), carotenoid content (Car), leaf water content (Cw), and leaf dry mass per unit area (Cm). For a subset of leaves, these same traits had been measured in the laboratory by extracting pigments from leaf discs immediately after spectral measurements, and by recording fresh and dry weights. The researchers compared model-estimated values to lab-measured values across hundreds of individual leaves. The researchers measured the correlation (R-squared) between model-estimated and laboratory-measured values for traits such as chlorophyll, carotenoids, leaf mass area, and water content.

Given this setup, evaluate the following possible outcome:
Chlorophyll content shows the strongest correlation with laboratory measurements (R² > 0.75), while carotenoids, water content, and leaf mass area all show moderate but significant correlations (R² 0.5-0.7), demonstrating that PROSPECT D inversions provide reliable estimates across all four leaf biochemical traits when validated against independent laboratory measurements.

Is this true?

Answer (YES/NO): NO